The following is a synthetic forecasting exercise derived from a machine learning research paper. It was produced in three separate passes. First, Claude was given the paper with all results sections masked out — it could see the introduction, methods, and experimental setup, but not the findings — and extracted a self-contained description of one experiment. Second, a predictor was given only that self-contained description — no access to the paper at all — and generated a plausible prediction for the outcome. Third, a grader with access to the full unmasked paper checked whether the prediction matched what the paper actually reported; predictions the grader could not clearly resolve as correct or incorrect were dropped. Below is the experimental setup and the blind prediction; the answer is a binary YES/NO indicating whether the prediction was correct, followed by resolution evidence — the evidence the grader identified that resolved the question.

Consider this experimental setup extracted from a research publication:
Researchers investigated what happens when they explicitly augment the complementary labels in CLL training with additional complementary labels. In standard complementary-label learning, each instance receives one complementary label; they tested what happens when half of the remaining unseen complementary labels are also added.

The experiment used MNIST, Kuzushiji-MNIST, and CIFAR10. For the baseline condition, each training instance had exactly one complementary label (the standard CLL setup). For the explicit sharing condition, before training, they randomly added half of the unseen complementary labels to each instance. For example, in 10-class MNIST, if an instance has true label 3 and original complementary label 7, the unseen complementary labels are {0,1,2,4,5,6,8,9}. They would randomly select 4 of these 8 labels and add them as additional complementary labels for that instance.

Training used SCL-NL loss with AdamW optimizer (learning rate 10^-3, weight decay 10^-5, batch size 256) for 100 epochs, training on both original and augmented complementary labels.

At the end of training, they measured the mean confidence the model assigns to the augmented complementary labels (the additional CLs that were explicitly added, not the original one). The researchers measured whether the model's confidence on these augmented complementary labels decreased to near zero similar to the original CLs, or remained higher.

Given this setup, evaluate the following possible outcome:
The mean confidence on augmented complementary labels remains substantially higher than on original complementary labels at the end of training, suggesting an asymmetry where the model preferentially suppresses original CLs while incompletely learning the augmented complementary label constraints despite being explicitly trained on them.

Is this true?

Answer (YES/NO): NO